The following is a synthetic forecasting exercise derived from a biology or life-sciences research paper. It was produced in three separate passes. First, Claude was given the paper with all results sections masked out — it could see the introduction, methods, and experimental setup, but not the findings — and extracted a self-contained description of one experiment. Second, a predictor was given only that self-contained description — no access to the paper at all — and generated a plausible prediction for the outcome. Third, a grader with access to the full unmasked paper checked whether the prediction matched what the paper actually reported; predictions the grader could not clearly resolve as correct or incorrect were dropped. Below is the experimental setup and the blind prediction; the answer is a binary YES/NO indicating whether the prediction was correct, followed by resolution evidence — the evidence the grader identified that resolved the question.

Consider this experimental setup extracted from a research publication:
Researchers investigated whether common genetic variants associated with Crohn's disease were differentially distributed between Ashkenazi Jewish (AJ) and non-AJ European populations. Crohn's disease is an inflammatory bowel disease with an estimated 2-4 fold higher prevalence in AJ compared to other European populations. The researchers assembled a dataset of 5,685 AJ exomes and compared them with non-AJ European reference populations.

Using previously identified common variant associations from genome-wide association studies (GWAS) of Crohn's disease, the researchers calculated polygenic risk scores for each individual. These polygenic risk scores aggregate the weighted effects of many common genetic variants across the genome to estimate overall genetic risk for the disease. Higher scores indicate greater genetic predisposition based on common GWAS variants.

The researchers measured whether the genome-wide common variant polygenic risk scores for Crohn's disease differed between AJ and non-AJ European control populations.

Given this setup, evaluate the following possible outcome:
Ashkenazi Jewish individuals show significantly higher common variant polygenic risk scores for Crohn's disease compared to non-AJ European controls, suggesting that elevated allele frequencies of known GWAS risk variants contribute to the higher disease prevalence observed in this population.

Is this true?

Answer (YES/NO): YES